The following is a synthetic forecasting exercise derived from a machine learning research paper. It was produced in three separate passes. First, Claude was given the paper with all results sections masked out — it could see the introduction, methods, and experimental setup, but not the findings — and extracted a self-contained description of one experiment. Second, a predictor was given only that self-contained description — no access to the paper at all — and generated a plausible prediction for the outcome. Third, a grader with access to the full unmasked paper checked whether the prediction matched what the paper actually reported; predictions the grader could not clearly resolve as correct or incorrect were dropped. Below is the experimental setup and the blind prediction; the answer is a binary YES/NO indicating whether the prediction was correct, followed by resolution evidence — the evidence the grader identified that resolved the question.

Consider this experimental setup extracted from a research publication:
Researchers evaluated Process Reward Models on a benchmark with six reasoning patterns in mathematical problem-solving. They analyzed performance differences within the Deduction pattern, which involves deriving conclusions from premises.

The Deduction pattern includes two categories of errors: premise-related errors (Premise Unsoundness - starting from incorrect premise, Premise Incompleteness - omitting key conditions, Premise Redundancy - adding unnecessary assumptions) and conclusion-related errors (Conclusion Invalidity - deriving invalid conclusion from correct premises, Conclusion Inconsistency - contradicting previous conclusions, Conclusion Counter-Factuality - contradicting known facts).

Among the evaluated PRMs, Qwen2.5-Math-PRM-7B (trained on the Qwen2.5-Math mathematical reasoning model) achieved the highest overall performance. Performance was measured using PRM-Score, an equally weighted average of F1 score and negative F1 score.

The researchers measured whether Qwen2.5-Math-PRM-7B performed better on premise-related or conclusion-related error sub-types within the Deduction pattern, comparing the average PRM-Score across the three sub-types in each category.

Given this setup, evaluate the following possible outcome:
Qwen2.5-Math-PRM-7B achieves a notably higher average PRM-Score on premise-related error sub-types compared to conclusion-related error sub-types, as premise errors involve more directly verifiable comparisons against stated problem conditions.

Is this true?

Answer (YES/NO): NO